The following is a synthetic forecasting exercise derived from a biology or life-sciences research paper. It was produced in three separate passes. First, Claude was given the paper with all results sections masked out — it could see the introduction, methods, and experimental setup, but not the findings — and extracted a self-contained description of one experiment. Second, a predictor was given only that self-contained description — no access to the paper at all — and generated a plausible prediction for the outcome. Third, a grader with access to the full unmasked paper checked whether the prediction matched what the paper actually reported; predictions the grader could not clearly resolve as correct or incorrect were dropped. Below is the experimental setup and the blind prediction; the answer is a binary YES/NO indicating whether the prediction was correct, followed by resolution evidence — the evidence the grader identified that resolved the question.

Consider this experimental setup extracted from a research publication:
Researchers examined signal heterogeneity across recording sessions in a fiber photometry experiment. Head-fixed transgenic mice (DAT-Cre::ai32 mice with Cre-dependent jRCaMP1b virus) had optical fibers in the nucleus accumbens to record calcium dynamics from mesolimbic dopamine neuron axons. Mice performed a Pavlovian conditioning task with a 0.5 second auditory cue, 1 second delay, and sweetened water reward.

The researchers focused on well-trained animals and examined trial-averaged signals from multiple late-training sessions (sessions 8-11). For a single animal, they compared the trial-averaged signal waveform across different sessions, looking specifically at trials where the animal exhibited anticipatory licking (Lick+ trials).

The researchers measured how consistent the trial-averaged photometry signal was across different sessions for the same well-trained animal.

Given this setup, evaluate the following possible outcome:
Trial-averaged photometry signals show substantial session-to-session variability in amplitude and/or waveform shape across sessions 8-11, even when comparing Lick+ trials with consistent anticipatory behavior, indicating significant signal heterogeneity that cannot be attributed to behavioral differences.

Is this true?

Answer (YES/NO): YES